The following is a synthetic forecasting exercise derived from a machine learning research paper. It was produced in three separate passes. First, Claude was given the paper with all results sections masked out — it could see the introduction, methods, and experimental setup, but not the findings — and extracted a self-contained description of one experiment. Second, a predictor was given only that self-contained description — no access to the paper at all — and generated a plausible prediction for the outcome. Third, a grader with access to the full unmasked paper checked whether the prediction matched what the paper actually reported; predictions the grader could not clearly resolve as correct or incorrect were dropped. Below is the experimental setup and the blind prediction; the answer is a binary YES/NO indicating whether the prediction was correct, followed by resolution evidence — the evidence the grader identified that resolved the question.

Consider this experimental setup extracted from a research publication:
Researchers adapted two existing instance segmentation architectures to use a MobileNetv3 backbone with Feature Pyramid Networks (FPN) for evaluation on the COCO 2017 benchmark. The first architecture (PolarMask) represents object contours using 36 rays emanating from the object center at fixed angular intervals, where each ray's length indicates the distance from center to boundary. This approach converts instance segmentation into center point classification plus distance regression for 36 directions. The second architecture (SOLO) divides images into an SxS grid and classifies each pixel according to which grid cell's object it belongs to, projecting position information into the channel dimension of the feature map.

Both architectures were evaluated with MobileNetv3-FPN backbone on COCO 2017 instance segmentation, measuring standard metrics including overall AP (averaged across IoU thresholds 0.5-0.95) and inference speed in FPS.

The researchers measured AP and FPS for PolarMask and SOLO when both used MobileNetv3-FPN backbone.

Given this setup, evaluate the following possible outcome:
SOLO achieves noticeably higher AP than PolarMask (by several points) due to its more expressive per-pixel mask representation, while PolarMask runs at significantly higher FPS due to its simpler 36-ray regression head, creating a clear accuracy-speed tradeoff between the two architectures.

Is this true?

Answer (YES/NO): NO